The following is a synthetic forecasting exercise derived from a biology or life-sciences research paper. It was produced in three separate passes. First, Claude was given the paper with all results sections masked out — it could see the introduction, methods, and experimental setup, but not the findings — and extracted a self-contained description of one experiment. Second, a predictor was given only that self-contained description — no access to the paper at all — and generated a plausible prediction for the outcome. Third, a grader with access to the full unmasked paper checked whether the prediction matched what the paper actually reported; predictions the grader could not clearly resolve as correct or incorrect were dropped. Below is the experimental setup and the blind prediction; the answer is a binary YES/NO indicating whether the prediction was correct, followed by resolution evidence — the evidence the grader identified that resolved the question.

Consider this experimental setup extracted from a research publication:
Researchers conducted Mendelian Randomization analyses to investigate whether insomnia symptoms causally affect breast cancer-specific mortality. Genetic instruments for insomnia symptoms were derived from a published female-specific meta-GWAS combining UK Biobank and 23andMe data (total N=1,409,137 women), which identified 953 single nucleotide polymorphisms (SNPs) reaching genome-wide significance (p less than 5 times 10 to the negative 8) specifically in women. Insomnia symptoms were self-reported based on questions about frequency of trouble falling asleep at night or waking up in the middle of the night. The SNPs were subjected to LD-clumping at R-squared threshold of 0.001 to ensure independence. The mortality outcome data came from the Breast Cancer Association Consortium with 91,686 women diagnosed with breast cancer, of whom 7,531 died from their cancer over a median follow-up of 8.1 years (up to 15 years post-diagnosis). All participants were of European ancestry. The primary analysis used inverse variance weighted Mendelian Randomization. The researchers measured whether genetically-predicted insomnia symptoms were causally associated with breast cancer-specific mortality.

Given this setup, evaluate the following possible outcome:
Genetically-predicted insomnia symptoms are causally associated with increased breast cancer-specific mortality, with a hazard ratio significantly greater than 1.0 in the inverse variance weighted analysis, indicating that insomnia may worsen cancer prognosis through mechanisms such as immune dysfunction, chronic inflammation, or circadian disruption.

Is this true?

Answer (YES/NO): NO